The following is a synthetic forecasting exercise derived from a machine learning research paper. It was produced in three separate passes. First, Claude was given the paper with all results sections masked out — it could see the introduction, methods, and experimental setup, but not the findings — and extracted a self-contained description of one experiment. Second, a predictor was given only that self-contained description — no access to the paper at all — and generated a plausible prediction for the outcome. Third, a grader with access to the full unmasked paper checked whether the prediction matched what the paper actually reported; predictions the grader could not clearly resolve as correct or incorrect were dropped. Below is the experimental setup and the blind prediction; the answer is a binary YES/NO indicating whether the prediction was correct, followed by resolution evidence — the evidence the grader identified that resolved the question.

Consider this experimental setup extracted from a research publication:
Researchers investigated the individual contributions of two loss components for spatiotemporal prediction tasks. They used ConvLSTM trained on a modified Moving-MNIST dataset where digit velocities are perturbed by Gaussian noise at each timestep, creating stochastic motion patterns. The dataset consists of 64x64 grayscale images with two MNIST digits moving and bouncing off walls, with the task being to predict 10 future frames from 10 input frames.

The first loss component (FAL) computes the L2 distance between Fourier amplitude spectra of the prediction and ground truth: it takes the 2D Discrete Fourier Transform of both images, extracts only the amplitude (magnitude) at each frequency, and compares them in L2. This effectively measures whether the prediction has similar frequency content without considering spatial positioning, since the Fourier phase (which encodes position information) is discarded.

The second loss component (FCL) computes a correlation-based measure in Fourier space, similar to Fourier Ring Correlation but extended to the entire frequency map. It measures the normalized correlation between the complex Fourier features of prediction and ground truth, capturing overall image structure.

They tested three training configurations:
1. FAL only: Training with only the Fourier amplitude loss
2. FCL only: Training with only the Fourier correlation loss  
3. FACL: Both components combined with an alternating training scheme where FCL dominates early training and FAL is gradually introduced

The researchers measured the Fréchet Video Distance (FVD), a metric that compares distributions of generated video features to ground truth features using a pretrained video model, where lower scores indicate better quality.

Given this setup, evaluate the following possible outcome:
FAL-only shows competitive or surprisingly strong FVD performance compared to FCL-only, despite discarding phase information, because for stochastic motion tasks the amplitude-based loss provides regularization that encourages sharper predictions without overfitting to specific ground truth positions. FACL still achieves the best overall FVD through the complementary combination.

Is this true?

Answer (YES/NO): NO